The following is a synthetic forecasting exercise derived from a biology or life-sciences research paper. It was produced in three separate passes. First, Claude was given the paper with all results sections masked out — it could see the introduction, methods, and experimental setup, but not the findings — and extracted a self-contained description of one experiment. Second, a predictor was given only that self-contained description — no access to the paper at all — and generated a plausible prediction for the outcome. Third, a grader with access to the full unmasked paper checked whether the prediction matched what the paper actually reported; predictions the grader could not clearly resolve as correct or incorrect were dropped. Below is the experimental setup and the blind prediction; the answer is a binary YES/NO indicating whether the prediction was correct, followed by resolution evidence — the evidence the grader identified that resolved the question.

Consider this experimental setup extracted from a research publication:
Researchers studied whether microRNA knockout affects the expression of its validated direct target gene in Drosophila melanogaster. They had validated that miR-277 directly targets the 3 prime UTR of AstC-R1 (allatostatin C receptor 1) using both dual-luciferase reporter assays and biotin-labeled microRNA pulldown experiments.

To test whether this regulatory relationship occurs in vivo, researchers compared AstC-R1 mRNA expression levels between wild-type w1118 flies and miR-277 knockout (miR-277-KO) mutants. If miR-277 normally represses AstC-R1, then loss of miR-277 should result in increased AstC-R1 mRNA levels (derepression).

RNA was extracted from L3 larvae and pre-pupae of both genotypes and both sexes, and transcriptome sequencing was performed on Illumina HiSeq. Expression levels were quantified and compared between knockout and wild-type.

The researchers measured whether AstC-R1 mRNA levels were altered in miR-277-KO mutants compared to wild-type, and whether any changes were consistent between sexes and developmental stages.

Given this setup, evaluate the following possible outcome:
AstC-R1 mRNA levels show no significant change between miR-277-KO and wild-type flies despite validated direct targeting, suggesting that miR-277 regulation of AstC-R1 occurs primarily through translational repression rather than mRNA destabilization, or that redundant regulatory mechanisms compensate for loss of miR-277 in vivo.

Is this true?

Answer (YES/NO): NO